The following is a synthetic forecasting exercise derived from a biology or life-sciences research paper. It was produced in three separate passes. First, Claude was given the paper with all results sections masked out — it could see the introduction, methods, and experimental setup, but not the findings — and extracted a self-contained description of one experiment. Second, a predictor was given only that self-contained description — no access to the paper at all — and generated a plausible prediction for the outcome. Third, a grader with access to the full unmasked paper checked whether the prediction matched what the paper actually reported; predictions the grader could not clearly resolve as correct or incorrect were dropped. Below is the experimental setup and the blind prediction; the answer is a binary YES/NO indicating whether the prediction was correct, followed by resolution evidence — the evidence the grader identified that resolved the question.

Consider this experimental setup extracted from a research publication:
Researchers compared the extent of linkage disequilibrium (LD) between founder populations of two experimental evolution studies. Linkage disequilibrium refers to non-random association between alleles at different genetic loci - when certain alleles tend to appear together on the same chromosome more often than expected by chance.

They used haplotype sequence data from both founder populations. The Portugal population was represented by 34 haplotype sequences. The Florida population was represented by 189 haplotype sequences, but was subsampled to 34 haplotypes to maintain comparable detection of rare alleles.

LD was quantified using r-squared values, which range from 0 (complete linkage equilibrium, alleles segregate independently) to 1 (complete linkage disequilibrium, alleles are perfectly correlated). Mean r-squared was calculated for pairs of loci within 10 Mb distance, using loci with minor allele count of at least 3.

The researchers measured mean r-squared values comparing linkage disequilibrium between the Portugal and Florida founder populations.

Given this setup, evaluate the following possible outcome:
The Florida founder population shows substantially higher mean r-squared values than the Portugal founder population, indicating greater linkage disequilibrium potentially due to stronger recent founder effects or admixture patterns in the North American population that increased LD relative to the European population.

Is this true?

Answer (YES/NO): NO